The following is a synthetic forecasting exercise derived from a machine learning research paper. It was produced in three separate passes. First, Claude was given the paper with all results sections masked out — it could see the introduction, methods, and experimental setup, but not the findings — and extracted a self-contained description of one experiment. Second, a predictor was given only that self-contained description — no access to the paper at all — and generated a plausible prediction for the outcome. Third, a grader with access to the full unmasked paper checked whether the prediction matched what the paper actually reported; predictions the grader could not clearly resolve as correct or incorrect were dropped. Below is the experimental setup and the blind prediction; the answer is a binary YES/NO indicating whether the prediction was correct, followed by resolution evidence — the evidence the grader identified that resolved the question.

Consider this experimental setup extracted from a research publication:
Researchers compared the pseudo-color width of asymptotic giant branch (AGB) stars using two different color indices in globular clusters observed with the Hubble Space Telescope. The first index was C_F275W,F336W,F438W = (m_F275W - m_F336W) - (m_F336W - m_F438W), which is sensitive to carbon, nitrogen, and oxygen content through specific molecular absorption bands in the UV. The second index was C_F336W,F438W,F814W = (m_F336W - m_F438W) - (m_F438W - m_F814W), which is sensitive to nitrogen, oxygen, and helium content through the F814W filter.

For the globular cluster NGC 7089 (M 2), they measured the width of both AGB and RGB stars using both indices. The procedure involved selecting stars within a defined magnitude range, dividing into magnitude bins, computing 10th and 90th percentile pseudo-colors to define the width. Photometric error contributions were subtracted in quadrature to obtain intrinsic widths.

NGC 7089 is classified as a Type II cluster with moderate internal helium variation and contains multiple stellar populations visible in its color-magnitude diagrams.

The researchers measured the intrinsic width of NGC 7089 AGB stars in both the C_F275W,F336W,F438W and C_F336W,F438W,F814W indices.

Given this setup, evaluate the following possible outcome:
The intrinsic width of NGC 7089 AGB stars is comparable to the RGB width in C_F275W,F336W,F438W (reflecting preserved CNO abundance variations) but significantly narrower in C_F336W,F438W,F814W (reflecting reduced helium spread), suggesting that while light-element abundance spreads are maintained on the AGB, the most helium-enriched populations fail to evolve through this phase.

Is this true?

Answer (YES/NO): NO